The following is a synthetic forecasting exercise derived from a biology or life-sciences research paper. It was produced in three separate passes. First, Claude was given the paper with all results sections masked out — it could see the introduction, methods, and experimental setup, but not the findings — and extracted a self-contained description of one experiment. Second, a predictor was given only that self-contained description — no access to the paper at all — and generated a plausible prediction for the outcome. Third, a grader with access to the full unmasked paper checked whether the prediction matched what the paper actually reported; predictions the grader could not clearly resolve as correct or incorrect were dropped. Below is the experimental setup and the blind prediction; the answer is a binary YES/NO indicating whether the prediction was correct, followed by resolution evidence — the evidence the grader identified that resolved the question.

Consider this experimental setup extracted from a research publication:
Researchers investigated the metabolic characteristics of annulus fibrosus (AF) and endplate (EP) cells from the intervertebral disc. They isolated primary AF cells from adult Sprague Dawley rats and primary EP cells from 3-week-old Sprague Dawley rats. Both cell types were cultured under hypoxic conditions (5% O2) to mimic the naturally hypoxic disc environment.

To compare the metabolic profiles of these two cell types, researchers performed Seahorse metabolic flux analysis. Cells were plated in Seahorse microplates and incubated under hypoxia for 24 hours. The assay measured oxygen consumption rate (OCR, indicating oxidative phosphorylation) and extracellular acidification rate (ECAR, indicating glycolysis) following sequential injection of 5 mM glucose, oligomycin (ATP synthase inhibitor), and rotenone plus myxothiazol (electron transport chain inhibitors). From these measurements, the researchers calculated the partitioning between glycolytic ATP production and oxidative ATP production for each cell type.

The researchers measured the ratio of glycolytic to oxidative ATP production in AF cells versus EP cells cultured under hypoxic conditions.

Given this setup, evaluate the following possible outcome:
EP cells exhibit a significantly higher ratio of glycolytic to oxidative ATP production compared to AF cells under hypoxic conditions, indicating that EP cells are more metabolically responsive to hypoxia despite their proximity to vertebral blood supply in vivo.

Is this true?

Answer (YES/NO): NO